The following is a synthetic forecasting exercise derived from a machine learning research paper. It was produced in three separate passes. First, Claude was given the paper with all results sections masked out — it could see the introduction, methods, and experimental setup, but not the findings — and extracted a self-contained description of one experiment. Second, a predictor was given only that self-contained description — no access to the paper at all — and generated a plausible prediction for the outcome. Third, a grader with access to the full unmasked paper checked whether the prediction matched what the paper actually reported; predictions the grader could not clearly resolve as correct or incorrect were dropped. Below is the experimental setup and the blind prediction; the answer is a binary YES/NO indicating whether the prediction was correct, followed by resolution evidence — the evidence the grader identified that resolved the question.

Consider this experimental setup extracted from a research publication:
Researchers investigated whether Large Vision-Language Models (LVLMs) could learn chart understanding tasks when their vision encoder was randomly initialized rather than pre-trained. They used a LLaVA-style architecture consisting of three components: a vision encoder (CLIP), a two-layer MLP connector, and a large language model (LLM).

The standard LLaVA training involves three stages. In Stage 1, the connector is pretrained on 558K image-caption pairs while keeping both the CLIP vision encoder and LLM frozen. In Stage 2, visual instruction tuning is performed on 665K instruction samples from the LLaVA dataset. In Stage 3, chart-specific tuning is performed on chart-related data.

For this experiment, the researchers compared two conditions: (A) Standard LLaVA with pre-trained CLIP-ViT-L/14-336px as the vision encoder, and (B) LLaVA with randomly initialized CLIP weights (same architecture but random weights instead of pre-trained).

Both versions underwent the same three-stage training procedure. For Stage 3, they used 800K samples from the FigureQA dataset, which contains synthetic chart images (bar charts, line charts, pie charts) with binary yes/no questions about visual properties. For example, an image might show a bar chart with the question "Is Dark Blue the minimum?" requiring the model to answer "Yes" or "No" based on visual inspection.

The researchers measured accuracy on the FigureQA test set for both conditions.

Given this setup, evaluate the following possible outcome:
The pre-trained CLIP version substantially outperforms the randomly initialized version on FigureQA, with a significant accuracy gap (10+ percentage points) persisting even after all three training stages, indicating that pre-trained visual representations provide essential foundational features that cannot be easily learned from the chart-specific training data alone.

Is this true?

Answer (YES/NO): NO